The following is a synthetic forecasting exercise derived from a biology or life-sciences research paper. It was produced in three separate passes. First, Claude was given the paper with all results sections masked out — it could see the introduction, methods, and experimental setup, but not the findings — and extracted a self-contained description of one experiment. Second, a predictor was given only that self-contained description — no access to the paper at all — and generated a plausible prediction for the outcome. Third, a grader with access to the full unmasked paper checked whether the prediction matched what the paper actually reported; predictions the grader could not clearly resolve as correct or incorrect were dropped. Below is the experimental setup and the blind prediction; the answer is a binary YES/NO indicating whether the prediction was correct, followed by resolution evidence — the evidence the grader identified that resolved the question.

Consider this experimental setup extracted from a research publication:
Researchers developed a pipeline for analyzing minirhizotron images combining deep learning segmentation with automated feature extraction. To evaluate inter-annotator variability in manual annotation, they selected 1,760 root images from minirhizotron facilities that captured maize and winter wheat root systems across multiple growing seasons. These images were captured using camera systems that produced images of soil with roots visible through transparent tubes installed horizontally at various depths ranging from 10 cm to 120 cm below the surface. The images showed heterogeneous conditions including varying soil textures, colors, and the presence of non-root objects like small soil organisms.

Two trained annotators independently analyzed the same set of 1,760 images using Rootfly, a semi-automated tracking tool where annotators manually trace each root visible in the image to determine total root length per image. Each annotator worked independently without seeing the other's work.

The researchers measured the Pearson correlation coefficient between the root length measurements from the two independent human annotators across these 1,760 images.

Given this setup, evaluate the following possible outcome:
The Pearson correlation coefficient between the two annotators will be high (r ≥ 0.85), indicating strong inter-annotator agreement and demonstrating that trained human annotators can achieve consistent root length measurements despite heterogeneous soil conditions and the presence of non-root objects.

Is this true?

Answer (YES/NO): NO